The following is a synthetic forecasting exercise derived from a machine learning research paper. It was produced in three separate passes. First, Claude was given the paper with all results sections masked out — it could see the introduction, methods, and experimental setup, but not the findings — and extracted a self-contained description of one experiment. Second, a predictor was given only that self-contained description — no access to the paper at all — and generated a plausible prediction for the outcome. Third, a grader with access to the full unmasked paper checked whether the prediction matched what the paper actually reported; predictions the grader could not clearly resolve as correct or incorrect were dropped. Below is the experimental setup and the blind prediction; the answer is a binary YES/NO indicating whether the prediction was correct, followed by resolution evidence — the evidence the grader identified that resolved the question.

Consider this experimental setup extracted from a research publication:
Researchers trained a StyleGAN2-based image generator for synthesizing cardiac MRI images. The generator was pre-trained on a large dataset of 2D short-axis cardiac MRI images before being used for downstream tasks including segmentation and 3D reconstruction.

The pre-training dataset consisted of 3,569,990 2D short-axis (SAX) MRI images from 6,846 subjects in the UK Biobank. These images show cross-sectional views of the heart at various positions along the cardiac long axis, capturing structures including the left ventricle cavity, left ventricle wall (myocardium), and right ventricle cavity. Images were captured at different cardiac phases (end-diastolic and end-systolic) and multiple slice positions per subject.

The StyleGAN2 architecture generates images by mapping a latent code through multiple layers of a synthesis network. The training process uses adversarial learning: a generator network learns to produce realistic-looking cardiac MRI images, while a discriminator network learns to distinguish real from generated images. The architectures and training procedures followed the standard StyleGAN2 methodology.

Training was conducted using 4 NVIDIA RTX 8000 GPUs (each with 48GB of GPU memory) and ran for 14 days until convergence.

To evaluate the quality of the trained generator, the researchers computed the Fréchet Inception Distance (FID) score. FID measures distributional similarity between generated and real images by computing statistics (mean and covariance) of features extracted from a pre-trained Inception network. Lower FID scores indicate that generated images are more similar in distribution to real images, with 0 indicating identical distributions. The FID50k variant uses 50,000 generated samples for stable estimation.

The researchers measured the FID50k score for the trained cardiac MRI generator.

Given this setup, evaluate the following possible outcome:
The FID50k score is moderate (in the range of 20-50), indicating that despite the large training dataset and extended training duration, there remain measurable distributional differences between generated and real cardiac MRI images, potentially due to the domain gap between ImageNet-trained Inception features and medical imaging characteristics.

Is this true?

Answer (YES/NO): NO